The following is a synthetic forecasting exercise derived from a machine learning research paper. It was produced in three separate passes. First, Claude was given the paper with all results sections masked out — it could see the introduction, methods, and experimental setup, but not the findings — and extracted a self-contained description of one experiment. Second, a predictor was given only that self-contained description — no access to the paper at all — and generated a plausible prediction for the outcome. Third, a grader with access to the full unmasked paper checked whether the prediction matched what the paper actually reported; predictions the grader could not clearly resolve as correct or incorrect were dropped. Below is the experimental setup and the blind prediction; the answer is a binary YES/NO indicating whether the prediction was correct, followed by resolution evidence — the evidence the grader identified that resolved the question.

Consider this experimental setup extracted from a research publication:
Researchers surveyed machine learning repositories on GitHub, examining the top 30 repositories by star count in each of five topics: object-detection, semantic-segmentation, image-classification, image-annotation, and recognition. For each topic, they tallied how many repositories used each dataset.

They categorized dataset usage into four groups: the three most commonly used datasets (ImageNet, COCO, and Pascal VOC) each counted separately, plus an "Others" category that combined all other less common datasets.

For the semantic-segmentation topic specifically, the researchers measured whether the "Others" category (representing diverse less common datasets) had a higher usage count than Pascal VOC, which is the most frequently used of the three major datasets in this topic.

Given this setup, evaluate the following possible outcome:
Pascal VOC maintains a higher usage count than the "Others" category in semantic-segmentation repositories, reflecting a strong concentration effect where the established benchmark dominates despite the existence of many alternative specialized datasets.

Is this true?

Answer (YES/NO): NO